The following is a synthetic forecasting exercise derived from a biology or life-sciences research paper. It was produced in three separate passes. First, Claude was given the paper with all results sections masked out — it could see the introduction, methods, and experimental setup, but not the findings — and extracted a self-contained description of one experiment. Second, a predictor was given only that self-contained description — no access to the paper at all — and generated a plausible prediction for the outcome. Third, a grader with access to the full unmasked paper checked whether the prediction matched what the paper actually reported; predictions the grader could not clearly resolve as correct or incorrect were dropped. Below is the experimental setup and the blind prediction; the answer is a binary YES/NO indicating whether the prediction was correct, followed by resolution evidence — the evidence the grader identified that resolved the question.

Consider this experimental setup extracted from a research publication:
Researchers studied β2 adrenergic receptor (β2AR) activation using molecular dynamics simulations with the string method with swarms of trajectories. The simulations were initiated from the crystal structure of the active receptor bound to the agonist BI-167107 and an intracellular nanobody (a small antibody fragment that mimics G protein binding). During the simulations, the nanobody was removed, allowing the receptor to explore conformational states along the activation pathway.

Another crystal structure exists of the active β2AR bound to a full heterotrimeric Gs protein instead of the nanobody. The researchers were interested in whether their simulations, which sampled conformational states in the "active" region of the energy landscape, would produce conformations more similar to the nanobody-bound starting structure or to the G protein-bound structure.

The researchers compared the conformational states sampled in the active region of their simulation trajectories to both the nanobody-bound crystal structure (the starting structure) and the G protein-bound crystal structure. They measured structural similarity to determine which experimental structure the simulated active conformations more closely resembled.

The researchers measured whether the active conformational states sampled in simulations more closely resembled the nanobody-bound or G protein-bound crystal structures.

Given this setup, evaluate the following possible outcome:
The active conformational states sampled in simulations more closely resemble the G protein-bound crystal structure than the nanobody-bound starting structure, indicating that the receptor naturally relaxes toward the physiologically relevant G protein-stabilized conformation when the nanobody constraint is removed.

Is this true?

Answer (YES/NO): YES